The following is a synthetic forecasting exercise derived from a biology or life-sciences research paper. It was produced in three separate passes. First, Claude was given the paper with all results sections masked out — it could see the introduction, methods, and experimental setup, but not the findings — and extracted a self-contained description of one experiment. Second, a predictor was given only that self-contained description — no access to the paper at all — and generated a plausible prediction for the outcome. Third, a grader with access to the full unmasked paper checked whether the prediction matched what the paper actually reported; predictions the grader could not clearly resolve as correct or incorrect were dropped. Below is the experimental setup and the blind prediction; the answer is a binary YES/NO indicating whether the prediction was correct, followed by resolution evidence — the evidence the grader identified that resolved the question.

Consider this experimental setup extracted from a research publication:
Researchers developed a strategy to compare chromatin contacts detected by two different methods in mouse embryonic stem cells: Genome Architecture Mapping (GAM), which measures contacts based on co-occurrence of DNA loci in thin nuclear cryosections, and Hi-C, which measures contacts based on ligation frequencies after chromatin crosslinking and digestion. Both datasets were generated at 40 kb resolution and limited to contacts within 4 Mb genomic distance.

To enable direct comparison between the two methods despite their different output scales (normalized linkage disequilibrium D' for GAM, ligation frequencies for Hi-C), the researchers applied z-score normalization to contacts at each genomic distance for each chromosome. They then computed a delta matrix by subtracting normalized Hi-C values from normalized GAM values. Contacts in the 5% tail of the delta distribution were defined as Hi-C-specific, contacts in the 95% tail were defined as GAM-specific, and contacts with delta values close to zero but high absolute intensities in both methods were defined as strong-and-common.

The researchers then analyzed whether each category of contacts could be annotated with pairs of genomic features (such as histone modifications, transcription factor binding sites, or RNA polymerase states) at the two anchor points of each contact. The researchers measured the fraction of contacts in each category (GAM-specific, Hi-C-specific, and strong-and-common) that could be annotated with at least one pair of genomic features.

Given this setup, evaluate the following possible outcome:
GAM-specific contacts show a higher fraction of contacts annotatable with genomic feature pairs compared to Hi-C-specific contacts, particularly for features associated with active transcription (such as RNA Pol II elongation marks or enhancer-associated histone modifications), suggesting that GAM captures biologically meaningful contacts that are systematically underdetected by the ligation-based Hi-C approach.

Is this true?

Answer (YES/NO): YES